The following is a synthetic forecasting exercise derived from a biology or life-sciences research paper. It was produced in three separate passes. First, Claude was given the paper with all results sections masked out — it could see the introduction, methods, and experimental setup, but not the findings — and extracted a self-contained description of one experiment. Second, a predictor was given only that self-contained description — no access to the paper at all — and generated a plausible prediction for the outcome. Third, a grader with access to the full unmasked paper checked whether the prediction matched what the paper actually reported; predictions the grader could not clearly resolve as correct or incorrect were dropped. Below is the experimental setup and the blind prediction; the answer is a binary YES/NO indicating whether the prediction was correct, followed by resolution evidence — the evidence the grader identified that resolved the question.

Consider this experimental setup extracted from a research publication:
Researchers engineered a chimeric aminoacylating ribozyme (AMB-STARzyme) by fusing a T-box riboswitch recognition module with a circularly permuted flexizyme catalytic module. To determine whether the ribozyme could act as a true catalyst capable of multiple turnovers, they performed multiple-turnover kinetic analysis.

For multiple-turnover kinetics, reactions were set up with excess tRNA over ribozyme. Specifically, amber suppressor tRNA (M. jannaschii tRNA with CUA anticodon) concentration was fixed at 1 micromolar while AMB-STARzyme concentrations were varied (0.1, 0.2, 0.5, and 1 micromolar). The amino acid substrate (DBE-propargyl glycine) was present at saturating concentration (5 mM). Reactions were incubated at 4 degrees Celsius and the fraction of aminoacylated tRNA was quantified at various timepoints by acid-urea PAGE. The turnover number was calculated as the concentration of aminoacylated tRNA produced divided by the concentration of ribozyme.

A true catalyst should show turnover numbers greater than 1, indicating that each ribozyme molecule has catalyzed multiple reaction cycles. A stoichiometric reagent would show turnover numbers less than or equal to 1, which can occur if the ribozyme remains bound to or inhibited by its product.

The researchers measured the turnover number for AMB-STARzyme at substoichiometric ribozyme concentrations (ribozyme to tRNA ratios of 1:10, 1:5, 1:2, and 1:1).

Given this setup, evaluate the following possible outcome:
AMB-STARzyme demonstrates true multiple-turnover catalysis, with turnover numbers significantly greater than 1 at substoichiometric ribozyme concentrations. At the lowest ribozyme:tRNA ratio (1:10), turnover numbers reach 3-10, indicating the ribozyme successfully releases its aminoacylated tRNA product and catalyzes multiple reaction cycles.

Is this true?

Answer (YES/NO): NO